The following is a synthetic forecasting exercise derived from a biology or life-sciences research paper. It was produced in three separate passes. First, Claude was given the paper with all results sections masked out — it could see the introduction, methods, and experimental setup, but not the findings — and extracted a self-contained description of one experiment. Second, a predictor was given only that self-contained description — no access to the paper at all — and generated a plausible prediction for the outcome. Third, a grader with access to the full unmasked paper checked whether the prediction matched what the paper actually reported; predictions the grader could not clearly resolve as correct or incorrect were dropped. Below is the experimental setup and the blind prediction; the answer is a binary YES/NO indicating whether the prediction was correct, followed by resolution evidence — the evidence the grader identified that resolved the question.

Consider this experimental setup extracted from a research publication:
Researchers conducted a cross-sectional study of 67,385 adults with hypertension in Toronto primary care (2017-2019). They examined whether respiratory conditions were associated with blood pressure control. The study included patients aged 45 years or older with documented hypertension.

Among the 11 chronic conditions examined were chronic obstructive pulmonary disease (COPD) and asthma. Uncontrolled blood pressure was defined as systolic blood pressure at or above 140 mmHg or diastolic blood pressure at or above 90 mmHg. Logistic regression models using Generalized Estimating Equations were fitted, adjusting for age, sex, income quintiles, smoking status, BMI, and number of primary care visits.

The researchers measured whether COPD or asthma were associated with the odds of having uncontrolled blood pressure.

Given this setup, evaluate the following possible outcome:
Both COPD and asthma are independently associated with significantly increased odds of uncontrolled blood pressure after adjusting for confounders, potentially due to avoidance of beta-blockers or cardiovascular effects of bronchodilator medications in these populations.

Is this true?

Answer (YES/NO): NO